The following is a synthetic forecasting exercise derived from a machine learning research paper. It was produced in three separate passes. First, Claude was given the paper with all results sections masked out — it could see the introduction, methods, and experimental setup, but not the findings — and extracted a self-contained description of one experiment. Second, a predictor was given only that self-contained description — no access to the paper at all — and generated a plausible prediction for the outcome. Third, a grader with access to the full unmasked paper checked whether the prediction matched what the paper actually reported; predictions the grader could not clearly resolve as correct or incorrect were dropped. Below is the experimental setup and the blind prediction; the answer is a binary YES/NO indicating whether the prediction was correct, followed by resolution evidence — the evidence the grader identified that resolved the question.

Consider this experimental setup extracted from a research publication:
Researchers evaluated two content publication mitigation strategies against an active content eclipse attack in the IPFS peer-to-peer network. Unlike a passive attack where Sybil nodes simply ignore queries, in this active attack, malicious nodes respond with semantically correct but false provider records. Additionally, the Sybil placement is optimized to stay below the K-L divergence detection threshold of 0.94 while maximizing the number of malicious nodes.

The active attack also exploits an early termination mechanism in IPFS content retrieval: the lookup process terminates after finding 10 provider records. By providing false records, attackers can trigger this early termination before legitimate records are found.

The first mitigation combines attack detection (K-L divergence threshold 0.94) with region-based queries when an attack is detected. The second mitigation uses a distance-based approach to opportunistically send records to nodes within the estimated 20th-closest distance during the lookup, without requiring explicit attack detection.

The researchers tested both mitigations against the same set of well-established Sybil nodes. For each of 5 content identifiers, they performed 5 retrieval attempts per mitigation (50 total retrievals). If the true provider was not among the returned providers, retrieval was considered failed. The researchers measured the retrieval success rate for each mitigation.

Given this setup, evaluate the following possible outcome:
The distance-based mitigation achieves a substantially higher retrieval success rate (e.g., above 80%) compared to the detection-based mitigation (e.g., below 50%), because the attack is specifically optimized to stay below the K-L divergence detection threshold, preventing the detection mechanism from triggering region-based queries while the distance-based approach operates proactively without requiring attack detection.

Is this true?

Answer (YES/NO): NO